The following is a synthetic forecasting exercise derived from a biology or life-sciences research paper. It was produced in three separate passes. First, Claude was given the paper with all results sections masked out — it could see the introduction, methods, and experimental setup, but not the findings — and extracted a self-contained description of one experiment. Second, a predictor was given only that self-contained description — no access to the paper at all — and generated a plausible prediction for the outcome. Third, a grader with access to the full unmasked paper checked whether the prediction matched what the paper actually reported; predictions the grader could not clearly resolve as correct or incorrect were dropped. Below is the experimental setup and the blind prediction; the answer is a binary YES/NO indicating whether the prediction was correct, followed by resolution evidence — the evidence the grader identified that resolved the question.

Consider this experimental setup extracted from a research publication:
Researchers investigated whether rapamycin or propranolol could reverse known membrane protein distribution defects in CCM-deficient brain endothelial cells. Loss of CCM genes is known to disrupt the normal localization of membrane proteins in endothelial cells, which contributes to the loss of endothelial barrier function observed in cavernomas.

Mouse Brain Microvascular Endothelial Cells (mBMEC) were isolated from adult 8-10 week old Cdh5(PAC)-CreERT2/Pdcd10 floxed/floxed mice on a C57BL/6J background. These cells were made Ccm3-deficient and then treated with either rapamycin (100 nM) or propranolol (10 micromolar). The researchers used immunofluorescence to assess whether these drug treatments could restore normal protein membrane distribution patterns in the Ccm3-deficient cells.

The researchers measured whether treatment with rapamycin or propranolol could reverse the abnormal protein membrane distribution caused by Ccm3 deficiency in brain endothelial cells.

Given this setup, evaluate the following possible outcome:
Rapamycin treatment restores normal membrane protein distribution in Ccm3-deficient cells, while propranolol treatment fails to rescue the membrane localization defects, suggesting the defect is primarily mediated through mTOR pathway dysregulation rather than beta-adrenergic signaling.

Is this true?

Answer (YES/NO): NO